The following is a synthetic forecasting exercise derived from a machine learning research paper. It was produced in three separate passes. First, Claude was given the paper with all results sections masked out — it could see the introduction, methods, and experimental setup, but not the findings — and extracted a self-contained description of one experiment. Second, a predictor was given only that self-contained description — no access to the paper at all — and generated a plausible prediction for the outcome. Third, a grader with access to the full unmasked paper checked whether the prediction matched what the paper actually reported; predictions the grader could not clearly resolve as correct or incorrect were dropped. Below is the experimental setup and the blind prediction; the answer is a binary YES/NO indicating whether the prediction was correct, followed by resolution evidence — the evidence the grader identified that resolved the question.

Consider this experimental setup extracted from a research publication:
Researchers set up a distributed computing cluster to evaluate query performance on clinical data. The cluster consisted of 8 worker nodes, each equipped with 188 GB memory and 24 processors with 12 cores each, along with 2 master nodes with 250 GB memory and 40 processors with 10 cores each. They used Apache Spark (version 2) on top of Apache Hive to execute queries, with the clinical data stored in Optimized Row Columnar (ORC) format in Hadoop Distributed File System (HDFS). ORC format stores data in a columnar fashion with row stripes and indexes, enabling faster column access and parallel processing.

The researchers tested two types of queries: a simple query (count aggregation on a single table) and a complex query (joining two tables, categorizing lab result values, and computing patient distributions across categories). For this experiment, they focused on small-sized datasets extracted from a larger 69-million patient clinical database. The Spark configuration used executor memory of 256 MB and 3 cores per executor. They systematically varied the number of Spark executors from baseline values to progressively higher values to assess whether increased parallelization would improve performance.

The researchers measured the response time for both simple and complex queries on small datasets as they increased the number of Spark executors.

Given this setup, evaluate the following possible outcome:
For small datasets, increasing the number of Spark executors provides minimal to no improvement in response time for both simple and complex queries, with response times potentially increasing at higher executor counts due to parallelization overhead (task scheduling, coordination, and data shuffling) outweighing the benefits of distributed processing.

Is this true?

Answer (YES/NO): YES